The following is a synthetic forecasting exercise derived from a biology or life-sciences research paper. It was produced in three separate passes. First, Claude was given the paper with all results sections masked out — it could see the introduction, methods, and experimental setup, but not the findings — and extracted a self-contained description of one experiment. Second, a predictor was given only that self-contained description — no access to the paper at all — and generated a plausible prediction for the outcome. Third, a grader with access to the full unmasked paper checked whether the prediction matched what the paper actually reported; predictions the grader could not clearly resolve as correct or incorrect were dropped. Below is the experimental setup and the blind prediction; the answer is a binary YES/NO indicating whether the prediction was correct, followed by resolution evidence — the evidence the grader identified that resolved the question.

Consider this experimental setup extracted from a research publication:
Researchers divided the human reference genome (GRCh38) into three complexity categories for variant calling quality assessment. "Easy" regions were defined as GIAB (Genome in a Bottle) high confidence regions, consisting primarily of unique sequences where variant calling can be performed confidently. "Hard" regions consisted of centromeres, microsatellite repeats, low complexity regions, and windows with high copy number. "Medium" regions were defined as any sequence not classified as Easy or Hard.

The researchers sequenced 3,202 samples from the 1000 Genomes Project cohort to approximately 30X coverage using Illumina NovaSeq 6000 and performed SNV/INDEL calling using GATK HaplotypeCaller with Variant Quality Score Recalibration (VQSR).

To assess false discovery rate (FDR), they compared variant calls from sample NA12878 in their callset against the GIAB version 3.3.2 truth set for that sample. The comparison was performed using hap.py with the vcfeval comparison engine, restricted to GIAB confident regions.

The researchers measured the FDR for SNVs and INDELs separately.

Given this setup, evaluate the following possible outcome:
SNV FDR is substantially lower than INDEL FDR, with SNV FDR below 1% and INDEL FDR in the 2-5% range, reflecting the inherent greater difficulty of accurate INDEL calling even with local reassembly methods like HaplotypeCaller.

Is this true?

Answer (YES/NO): NO